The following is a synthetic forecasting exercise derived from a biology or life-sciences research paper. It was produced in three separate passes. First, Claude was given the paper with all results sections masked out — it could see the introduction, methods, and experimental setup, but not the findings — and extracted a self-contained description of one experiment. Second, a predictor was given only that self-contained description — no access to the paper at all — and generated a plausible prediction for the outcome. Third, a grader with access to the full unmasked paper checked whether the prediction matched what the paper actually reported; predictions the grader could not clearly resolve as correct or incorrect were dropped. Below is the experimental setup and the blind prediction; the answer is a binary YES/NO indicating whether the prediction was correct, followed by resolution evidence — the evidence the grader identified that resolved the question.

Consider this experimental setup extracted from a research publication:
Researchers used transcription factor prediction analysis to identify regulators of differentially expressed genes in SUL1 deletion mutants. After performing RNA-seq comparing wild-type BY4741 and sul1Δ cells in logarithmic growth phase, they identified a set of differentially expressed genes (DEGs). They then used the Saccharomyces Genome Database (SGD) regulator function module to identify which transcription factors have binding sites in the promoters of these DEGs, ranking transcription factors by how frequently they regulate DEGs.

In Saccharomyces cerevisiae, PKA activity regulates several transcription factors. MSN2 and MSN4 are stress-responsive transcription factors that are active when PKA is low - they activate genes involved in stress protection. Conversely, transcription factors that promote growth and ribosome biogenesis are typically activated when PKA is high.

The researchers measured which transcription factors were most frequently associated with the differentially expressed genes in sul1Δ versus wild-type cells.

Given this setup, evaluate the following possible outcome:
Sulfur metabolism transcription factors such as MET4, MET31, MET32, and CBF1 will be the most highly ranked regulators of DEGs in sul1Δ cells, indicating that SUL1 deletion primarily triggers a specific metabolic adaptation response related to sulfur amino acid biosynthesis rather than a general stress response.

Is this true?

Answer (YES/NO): NO